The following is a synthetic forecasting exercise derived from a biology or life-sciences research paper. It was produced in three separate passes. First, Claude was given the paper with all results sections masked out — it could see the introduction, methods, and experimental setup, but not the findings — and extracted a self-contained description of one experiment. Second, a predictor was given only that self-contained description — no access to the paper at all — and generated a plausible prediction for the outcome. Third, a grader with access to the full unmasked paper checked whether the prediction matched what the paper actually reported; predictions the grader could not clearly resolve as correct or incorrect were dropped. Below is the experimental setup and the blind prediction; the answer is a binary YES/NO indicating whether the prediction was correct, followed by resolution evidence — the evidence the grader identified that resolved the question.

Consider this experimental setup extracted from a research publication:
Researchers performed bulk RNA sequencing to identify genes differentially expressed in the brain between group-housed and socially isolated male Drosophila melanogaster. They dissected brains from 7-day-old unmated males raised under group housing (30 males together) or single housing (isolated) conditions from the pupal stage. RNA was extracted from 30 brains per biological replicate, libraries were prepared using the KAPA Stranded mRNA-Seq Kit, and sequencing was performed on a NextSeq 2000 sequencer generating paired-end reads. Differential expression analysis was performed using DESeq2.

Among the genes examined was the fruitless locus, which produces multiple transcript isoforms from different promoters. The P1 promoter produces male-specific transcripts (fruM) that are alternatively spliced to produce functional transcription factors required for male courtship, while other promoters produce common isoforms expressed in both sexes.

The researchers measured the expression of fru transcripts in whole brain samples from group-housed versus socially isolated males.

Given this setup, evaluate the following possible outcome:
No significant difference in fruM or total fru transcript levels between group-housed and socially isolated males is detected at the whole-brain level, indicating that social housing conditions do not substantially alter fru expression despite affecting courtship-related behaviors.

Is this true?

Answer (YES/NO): YES